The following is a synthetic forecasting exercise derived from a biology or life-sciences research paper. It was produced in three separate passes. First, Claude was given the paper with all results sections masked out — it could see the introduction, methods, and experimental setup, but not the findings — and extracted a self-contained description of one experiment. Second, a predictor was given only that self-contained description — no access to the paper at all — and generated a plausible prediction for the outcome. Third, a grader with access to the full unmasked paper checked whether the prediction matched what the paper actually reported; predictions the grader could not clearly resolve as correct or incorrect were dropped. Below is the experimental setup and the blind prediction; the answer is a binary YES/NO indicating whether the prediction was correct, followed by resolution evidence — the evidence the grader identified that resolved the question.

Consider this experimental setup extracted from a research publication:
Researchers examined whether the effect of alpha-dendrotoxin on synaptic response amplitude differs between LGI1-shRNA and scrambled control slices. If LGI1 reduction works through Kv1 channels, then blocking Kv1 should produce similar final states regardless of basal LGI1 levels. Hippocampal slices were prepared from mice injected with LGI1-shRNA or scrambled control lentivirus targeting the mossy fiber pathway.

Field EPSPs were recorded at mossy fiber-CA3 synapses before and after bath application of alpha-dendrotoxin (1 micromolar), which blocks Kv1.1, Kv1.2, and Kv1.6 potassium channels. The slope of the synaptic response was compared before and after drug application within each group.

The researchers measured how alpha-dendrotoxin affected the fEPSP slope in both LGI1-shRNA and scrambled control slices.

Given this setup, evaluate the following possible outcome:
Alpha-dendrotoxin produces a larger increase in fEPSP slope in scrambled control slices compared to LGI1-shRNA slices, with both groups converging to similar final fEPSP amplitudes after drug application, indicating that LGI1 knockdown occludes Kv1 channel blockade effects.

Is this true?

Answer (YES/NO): NO